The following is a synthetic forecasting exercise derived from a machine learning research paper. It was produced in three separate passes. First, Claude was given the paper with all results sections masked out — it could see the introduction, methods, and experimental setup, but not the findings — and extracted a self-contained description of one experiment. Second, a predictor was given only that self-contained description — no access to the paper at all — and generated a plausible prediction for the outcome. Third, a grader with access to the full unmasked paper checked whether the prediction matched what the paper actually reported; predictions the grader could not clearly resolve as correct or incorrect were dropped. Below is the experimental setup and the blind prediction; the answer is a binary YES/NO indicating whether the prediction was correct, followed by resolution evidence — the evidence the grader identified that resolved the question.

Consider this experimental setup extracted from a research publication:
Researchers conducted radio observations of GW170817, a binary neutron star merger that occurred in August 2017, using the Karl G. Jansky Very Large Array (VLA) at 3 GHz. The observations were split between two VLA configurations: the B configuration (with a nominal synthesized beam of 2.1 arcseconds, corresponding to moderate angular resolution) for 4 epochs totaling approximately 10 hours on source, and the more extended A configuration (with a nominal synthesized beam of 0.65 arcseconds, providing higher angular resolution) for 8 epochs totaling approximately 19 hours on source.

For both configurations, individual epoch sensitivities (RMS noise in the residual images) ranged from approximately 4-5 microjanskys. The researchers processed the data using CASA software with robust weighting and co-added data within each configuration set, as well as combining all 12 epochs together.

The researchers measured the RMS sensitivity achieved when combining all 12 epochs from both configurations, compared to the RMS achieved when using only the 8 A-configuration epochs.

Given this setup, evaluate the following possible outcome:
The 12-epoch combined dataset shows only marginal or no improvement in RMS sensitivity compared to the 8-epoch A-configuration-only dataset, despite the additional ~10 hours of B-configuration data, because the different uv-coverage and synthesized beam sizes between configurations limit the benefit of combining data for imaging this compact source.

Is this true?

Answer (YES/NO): NO